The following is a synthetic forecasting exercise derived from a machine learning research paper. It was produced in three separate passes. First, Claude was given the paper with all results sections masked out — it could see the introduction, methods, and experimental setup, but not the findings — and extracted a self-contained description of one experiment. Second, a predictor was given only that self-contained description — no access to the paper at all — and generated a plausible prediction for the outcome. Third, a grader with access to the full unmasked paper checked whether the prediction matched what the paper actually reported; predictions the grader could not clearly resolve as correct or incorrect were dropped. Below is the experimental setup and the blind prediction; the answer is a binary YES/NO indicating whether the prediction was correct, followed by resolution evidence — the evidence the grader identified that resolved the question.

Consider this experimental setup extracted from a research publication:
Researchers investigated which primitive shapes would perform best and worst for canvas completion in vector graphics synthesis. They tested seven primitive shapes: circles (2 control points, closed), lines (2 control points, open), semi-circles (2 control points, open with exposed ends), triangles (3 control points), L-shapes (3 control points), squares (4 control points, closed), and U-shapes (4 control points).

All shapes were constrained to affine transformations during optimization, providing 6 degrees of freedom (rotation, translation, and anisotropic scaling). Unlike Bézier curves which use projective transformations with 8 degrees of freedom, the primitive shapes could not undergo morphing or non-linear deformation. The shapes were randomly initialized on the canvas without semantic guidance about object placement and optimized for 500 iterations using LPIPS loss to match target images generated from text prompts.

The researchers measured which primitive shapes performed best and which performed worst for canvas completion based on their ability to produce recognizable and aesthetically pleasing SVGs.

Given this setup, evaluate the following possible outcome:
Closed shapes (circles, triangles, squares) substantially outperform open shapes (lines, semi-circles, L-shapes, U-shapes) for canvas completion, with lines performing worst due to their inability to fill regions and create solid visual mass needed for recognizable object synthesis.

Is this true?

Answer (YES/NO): NO